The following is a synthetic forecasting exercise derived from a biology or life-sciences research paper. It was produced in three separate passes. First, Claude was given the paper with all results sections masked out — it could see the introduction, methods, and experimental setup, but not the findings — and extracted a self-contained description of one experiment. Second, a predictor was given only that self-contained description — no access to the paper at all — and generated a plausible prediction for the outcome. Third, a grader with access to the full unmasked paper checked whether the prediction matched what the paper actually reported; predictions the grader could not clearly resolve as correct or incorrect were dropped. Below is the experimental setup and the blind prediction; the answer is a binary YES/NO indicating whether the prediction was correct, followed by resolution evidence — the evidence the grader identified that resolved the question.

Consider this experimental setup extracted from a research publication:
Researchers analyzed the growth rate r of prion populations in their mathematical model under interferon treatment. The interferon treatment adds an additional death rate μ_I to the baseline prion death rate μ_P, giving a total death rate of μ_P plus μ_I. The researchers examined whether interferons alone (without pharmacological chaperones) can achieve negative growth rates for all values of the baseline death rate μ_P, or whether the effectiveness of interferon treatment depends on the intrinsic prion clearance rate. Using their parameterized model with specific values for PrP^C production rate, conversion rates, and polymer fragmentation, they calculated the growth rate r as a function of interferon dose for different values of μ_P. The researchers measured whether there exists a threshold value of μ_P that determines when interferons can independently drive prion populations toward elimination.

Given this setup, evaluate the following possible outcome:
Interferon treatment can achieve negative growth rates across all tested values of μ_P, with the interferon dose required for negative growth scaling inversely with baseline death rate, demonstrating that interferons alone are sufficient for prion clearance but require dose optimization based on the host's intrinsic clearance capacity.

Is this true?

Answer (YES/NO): NO